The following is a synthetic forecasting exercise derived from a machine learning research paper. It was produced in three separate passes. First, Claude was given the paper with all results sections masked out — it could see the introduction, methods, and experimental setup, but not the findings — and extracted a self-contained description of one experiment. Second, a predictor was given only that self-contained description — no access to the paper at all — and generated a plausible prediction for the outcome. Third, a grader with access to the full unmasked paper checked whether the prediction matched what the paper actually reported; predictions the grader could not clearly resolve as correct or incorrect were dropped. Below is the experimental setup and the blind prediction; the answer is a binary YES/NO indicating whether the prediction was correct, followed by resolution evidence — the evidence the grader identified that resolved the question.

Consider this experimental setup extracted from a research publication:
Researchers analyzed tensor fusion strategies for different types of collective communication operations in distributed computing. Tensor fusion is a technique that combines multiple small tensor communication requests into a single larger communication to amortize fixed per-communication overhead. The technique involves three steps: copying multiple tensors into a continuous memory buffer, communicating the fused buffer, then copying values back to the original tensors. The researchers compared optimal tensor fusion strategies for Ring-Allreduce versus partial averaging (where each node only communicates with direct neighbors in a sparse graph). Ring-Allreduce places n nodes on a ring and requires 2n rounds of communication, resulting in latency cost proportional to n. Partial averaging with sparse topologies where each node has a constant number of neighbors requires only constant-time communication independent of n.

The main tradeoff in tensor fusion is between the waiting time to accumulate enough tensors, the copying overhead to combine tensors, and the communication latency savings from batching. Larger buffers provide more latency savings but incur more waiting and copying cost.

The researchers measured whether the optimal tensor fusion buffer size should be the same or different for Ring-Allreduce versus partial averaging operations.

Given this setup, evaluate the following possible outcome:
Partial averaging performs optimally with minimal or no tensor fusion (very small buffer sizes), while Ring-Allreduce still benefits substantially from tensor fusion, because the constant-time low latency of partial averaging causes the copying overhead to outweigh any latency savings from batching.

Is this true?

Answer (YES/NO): NO